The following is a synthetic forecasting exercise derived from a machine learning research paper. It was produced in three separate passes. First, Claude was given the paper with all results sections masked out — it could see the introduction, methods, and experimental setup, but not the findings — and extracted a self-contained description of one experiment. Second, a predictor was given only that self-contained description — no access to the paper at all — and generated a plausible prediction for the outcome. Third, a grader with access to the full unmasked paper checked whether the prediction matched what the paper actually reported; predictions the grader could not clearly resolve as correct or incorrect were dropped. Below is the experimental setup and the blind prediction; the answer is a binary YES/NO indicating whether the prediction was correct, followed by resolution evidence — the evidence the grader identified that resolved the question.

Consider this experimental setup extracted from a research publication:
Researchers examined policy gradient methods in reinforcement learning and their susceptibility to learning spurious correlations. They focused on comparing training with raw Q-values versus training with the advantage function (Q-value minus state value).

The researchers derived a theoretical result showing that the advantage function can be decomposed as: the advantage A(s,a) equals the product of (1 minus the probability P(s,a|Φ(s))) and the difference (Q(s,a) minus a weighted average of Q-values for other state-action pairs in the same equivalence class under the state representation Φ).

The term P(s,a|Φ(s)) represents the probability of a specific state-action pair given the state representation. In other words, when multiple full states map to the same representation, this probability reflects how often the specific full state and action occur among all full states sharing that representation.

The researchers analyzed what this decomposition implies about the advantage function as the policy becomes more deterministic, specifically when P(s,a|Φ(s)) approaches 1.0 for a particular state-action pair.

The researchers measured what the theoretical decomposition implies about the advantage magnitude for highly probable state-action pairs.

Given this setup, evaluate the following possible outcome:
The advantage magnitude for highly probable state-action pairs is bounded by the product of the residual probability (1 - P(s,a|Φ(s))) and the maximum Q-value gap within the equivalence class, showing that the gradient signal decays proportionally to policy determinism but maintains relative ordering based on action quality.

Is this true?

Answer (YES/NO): NO